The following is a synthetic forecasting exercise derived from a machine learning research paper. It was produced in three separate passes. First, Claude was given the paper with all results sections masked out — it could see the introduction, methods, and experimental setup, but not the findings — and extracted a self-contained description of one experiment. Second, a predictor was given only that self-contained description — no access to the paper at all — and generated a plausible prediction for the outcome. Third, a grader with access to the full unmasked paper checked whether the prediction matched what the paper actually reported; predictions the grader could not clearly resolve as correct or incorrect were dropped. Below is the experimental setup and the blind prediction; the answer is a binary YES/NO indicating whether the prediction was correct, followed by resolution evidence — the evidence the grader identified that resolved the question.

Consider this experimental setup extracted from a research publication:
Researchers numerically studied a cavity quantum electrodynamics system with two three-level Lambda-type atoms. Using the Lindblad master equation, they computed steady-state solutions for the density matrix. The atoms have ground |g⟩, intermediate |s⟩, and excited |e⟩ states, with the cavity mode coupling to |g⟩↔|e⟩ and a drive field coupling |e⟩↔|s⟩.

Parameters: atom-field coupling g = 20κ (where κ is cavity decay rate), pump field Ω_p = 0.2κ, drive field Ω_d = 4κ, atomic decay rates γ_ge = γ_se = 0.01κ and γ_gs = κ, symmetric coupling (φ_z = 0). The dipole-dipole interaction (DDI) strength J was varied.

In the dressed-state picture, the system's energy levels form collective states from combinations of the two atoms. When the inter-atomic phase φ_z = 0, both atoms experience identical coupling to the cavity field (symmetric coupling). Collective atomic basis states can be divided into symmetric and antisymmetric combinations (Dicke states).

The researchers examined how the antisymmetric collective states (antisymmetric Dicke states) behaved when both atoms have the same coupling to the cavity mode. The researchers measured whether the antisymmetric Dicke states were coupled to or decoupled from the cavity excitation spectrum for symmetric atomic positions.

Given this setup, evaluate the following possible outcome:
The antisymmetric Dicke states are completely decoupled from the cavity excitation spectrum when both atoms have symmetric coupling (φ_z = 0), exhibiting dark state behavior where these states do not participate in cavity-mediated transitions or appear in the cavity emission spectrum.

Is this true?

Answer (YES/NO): YES